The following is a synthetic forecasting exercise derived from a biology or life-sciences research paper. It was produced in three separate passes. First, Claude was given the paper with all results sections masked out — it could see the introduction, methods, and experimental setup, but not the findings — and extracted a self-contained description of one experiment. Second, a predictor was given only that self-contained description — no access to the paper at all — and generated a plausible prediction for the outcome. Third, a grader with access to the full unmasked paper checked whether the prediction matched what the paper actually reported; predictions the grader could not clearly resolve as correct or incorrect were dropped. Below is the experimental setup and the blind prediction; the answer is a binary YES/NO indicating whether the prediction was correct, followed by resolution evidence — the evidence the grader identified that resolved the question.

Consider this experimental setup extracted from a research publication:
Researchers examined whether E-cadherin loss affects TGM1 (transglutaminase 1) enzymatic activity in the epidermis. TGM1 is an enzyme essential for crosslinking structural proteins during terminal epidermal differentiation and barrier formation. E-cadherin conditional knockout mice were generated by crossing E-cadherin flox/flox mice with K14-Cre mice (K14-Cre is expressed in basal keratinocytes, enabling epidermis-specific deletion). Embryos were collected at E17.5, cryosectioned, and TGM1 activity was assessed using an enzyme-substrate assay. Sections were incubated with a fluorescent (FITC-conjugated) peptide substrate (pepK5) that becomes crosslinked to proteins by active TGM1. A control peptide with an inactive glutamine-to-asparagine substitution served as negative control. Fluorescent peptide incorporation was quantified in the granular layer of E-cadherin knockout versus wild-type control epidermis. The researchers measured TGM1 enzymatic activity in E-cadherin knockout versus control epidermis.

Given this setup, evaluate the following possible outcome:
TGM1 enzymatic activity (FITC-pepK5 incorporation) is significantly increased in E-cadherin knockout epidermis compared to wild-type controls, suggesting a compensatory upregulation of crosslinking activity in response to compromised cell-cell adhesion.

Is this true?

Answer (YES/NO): NO